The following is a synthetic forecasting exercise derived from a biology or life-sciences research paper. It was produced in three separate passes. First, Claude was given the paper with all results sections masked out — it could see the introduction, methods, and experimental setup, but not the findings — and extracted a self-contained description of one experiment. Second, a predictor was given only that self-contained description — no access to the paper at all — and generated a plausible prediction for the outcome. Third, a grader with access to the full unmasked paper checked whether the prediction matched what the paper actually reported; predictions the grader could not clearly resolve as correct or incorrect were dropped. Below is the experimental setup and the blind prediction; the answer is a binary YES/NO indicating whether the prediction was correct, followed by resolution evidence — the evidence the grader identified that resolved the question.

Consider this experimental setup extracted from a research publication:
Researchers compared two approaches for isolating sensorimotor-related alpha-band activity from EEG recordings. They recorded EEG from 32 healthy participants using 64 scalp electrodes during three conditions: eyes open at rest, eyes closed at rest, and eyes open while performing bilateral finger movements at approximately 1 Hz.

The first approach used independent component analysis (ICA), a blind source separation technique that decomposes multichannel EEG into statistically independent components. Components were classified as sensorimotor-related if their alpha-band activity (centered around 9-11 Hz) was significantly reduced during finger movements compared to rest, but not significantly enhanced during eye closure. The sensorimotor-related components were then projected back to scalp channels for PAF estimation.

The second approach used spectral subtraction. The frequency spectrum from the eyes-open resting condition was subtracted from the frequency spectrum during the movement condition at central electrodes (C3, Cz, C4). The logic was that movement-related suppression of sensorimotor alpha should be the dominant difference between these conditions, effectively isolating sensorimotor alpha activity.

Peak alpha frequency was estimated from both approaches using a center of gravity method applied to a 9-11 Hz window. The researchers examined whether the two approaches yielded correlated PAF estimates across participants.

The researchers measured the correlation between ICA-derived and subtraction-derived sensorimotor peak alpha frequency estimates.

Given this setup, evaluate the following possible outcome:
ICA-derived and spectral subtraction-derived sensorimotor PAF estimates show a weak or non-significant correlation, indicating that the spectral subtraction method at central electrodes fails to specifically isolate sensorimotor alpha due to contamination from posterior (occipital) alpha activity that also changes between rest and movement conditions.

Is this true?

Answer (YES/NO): NO